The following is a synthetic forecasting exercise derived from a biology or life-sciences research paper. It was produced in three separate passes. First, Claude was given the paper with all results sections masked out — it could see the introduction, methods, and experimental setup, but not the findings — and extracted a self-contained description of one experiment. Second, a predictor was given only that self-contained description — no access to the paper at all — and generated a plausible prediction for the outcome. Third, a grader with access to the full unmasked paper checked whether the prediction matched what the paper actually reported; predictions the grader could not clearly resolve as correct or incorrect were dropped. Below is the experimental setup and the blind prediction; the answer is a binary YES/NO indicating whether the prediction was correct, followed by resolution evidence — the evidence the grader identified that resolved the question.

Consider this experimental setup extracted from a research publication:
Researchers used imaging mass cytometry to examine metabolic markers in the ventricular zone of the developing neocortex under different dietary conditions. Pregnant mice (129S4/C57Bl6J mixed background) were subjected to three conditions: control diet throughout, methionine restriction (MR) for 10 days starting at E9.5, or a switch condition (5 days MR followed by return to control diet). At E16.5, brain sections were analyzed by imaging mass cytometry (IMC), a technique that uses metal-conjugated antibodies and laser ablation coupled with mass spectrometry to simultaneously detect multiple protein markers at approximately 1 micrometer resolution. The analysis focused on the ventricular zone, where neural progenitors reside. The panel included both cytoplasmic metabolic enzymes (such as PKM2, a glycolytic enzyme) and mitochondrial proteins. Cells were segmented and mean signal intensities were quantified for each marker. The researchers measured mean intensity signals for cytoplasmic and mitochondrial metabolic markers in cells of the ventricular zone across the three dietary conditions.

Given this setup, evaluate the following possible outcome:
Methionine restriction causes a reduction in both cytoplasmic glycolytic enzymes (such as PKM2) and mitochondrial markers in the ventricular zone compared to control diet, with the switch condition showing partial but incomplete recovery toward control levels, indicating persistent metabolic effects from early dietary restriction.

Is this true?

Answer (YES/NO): NO